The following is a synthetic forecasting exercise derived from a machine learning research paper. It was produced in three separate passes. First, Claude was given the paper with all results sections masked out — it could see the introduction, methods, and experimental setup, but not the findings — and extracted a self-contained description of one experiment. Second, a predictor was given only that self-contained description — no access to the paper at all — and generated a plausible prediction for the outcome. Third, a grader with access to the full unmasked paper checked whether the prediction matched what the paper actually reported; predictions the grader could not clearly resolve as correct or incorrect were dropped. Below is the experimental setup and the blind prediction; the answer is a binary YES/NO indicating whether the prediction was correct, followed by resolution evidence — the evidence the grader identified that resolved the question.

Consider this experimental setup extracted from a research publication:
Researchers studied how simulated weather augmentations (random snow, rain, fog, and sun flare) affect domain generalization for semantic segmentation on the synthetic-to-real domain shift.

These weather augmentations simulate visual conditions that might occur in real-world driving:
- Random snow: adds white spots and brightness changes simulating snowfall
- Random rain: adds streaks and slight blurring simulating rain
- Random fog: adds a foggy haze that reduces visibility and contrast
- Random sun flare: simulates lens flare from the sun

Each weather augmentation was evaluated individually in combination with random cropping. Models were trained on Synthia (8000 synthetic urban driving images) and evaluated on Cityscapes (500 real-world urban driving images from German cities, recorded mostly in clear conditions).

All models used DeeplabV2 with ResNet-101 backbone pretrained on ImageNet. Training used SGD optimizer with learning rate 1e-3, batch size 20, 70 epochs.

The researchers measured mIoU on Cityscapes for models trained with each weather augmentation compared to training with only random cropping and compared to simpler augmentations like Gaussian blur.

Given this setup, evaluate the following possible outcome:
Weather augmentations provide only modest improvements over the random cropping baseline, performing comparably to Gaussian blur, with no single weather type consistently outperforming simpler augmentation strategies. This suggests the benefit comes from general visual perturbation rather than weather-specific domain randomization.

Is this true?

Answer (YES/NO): NO